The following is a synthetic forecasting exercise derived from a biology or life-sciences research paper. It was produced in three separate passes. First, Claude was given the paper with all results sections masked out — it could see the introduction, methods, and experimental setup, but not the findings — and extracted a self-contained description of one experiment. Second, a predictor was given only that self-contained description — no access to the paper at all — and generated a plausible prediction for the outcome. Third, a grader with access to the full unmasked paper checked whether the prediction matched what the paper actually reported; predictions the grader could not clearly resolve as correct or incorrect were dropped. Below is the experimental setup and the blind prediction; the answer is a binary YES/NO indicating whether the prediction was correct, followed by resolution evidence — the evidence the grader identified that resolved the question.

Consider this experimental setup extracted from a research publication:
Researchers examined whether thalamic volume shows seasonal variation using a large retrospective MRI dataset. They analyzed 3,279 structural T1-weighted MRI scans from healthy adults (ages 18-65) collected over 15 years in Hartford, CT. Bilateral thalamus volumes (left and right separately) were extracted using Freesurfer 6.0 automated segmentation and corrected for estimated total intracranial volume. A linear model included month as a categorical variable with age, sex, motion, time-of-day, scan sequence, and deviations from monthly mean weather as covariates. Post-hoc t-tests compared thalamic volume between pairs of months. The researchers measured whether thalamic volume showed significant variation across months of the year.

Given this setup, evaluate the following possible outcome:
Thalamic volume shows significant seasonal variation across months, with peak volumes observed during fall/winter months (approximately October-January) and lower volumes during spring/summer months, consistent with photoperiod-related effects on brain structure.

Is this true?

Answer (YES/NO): NO